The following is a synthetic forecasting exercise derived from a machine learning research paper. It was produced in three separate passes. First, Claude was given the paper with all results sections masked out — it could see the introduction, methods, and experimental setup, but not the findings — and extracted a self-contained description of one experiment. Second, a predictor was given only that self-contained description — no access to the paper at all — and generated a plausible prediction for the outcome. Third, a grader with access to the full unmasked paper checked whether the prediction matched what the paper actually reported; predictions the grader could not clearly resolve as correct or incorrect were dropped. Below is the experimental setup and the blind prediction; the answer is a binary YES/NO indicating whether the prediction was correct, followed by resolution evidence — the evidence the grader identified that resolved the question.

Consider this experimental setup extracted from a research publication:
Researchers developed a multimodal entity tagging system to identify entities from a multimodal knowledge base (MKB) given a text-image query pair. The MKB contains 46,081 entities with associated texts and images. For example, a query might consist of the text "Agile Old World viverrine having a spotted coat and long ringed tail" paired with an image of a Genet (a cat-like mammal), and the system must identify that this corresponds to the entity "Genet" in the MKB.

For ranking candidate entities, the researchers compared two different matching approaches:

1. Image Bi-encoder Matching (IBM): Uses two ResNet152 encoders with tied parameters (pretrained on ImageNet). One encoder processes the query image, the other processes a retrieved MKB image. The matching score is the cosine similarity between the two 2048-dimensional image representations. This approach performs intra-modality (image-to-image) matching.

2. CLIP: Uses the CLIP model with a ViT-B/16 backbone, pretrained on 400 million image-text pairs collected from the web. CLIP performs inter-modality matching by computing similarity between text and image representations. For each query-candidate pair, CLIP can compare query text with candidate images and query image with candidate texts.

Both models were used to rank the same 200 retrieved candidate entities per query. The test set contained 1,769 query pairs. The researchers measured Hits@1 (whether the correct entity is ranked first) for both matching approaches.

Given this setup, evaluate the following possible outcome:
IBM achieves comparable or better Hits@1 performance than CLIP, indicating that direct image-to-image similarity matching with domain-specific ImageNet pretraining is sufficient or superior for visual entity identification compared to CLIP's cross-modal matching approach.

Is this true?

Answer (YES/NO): NO